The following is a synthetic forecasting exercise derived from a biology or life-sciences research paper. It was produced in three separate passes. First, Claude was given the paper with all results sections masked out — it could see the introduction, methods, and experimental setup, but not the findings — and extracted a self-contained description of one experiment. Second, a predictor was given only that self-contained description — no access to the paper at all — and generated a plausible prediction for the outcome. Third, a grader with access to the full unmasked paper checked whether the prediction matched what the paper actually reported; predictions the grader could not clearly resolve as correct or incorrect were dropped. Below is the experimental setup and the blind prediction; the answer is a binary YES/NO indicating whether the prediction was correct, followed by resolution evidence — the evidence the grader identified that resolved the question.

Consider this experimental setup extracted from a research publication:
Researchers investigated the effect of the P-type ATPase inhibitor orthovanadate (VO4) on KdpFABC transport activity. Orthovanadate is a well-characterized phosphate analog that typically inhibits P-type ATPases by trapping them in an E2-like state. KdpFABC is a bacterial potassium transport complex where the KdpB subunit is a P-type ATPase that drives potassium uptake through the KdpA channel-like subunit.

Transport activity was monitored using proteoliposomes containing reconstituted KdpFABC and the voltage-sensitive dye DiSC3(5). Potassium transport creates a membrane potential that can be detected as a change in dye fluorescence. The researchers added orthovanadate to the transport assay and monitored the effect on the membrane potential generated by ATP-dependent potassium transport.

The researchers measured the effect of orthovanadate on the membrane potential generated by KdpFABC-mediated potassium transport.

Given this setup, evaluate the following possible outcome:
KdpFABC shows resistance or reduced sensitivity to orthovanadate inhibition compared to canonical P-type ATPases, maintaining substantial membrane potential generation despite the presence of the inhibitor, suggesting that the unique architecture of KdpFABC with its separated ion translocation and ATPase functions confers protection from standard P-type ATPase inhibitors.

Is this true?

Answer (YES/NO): NO